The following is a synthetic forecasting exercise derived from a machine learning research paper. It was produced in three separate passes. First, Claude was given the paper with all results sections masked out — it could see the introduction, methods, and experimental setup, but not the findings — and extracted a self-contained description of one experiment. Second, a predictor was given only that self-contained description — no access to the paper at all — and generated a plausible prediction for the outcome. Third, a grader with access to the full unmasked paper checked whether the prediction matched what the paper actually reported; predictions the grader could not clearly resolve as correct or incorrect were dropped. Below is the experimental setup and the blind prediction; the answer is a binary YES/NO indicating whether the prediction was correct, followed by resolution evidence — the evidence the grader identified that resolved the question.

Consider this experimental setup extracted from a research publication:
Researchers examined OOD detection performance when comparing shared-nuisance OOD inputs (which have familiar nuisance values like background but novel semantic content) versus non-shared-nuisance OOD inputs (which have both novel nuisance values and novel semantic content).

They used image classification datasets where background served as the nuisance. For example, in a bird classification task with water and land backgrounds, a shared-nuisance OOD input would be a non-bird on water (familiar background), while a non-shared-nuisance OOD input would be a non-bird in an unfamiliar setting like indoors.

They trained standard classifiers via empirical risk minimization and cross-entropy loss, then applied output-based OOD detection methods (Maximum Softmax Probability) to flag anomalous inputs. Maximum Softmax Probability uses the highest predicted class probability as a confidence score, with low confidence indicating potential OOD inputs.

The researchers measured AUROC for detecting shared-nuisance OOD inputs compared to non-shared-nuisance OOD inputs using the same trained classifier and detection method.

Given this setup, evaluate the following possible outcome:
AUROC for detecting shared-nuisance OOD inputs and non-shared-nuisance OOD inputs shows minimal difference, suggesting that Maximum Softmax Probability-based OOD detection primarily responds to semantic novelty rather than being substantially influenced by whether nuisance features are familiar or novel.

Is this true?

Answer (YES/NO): NO